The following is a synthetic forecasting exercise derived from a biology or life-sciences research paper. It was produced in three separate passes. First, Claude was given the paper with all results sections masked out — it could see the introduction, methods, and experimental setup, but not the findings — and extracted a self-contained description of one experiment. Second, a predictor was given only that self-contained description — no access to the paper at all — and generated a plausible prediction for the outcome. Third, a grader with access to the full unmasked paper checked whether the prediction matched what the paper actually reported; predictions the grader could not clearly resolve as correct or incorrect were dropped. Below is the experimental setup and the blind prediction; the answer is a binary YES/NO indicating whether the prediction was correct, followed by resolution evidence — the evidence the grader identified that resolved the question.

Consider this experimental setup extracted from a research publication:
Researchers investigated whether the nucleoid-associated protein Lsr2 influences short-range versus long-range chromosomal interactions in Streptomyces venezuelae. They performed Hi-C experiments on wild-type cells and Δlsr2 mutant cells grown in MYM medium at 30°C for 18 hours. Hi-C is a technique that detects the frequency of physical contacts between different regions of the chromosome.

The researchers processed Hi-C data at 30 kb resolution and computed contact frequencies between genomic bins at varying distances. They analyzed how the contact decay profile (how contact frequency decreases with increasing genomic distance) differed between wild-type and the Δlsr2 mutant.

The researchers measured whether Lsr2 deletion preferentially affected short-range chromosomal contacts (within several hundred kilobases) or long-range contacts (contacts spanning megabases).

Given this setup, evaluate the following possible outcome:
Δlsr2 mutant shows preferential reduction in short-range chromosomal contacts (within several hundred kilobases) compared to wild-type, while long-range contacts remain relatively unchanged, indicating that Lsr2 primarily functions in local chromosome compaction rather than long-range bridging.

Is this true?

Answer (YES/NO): NO